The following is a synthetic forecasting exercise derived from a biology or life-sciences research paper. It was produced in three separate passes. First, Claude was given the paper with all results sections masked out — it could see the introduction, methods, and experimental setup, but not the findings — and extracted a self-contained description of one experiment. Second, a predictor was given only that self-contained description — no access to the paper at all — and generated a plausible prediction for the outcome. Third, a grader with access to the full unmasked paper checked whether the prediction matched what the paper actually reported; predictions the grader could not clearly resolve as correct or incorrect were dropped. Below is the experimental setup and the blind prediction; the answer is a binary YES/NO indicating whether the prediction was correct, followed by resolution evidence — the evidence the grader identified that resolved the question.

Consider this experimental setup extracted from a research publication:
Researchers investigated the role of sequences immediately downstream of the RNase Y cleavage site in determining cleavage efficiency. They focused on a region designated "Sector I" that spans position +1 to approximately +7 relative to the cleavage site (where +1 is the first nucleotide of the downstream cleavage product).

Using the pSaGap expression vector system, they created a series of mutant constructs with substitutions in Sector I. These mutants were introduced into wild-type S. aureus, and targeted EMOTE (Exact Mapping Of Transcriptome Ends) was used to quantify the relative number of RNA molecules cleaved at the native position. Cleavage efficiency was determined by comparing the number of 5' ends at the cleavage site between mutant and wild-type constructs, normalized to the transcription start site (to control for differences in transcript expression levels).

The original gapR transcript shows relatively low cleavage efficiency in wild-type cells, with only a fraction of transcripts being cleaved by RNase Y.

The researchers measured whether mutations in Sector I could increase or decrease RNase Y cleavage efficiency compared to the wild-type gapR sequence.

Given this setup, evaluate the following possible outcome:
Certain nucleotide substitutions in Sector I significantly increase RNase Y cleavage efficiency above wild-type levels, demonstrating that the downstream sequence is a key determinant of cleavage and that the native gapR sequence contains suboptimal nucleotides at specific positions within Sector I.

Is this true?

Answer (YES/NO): YES